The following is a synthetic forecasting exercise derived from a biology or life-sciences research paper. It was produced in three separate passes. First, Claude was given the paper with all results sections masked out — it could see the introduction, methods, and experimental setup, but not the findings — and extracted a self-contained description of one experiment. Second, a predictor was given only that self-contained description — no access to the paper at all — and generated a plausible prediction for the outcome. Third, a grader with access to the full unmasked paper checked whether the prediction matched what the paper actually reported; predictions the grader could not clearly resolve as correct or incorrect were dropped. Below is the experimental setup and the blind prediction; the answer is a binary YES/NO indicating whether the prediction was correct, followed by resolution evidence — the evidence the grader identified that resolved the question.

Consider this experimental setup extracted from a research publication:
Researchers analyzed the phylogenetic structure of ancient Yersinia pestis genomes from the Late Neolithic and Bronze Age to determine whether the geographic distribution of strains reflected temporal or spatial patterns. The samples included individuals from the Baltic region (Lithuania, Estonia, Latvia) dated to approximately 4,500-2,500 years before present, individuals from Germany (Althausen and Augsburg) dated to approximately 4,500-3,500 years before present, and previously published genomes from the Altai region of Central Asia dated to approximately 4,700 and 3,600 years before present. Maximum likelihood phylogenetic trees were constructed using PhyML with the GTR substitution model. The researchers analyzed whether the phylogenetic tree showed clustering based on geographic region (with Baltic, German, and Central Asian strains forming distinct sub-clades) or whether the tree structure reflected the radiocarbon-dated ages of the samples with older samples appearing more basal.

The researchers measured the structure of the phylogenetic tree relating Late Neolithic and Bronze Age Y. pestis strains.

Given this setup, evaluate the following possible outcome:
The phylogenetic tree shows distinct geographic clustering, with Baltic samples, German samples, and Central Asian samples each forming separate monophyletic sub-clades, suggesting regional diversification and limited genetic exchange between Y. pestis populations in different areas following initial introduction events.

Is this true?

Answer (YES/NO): NO